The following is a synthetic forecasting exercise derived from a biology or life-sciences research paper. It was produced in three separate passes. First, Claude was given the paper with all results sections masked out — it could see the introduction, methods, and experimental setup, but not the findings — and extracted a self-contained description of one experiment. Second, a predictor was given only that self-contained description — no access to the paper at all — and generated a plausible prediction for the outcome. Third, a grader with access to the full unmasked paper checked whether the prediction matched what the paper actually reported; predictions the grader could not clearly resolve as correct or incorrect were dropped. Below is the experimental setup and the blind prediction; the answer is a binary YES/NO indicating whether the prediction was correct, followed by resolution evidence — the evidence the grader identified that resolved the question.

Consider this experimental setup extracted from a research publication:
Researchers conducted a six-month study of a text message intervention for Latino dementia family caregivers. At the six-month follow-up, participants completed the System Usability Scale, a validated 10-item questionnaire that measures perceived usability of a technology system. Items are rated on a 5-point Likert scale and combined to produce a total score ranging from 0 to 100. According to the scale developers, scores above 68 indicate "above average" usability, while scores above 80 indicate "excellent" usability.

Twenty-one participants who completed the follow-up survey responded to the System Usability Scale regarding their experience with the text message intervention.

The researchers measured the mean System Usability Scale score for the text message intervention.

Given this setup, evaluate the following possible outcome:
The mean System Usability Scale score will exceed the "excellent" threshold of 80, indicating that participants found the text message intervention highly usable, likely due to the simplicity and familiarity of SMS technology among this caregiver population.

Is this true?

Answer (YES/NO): YES